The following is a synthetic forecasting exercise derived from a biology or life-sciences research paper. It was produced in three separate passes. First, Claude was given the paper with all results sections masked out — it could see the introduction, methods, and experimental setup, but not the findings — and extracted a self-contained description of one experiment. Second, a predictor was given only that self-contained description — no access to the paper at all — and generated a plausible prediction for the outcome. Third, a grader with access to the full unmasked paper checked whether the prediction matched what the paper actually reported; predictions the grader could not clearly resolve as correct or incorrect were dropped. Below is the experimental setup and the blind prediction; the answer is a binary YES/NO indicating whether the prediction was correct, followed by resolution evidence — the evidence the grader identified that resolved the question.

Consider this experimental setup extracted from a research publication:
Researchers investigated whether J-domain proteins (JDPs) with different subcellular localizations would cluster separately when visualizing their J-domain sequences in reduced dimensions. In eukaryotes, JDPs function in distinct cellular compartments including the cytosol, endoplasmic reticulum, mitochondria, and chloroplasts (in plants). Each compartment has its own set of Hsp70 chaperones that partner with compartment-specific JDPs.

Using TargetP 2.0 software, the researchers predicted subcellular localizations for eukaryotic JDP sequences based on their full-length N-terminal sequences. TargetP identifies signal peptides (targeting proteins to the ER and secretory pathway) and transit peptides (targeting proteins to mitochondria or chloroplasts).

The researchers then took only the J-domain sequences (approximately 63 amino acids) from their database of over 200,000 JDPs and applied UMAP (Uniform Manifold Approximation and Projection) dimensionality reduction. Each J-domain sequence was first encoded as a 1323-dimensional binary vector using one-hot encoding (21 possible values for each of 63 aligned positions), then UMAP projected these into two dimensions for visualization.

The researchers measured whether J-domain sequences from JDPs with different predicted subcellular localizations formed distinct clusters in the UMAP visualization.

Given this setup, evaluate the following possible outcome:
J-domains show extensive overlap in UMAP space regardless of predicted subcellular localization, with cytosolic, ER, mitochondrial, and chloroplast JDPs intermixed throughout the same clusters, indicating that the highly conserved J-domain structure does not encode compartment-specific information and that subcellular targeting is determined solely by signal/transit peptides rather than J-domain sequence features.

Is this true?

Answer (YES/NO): NO